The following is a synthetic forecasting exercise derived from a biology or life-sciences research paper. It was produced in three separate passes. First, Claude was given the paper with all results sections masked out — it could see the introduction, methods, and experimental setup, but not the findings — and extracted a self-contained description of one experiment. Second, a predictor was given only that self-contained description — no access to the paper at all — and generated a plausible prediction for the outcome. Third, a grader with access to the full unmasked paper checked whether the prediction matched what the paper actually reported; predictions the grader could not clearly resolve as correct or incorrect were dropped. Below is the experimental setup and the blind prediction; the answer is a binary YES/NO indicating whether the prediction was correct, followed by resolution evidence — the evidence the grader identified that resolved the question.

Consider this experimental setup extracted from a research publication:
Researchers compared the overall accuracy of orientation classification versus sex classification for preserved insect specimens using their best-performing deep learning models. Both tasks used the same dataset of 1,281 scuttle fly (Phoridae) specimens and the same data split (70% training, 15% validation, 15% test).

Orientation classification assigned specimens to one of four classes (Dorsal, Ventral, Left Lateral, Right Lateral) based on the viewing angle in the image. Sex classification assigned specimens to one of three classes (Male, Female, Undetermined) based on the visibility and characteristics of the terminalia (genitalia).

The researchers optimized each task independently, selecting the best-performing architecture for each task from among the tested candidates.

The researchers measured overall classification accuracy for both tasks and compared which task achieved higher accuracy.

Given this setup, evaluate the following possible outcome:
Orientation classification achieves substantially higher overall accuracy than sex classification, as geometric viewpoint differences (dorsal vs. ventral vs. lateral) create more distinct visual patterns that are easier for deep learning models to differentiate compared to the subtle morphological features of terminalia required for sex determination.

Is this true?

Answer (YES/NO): YES